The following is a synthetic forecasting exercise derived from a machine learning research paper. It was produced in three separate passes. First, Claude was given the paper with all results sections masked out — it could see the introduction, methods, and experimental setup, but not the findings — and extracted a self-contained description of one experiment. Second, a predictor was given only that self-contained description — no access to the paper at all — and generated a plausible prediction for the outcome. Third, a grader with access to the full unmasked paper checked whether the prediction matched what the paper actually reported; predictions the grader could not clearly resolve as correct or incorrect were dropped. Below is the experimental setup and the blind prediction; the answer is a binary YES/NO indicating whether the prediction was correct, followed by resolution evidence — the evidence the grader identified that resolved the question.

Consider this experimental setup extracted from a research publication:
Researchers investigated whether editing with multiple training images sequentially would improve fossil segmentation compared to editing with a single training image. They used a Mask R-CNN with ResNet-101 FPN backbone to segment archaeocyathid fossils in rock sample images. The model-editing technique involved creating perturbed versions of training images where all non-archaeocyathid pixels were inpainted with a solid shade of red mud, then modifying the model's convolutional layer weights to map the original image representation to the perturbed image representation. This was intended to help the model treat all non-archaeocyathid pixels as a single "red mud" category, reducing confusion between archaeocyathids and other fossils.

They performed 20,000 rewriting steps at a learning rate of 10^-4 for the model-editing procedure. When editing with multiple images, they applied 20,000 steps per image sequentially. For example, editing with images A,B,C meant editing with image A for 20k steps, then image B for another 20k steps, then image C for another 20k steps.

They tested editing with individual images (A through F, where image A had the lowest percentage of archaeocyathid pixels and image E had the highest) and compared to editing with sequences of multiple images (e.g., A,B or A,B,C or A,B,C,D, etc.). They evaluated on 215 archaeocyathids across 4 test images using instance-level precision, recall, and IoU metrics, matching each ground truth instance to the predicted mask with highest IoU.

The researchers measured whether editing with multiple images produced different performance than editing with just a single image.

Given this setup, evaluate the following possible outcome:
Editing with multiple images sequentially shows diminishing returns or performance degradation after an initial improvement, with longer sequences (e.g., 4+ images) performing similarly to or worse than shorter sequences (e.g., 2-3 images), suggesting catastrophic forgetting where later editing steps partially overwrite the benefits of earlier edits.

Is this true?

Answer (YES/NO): NO